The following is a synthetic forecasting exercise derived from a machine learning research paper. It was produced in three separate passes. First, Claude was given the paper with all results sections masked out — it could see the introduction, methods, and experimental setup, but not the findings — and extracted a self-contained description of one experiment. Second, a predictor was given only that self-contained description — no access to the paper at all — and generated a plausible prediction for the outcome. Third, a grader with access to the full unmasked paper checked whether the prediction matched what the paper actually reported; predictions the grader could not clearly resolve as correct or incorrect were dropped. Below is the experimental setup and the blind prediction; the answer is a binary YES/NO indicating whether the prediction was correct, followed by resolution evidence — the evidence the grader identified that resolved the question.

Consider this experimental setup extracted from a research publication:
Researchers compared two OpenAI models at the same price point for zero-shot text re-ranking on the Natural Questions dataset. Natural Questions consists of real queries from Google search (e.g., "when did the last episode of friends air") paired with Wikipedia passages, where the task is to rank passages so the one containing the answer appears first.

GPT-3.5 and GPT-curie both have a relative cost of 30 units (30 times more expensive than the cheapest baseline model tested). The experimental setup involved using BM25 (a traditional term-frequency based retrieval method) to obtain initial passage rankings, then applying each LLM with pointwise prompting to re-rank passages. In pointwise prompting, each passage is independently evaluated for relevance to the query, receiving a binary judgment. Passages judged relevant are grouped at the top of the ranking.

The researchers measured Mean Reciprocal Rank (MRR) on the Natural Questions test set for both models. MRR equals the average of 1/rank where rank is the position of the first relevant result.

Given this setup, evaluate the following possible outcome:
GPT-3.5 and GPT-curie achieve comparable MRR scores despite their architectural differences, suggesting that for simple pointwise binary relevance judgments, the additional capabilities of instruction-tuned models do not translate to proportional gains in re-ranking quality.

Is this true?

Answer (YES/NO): NO